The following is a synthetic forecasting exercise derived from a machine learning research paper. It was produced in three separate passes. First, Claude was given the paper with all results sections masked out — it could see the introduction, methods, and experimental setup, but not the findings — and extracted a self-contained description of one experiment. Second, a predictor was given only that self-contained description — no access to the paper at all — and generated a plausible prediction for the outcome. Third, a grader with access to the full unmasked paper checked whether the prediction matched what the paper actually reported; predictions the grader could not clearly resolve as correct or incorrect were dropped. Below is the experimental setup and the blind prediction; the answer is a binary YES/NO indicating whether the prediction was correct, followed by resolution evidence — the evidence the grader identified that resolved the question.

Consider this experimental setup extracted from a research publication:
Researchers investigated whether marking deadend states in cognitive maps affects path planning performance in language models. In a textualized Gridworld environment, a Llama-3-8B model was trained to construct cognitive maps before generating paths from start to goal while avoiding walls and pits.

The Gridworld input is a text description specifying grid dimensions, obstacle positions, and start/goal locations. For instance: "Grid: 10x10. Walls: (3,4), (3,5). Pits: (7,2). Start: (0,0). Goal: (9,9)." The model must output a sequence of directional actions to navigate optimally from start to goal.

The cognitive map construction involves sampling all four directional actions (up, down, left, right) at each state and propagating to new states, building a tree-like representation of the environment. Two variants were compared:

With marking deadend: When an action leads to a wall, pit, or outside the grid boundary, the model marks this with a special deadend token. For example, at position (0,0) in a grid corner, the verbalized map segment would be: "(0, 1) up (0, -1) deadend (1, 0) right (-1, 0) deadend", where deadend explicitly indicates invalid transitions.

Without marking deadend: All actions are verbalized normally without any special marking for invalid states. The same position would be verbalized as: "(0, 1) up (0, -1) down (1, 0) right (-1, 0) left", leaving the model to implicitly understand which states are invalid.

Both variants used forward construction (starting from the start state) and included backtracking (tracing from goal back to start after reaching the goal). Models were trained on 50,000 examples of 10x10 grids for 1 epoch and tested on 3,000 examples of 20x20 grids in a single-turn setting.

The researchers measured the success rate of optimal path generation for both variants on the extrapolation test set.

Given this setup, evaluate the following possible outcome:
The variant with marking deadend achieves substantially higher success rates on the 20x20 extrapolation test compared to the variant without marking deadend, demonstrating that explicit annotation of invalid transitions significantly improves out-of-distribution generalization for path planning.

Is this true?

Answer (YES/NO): NO